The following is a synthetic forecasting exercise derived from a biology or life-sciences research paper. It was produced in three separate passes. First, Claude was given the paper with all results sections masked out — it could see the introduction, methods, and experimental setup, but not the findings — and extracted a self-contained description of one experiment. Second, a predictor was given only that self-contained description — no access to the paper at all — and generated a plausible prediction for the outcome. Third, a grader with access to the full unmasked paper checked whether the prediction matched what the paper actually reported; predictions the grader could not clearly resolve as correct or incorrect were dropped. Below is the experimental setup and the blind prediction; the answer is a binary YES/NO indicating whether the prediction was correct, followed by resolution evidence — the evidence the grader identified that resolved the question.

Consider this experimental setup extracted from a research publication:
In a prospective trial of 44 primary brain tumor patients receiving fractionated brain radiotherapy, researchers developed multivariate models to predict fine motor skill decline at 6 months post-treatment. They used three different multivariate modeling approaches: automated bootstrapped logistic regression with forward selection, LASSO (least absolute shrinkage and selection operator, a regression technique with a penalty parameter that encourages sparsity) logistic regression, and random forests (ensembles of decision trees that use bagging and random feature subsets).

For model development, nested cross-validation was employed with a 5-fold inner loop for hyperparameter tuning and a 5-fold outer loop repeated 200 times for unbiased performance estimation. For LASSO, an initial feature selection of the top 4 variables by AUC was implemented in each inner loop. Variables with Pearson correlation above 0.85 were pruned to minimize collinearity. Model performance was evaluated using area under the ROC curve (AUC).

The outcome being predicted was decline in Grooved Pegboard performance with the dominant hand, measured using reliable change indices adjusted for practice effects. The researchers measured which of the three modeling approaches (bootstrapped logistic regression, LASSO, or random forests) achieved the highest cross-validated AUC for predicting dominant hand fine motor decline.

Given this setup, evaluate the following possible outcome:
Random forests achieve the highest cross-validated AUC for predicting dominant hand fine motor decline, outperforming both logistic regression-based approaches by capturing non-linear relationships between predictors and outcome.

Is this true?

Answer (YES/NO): YES